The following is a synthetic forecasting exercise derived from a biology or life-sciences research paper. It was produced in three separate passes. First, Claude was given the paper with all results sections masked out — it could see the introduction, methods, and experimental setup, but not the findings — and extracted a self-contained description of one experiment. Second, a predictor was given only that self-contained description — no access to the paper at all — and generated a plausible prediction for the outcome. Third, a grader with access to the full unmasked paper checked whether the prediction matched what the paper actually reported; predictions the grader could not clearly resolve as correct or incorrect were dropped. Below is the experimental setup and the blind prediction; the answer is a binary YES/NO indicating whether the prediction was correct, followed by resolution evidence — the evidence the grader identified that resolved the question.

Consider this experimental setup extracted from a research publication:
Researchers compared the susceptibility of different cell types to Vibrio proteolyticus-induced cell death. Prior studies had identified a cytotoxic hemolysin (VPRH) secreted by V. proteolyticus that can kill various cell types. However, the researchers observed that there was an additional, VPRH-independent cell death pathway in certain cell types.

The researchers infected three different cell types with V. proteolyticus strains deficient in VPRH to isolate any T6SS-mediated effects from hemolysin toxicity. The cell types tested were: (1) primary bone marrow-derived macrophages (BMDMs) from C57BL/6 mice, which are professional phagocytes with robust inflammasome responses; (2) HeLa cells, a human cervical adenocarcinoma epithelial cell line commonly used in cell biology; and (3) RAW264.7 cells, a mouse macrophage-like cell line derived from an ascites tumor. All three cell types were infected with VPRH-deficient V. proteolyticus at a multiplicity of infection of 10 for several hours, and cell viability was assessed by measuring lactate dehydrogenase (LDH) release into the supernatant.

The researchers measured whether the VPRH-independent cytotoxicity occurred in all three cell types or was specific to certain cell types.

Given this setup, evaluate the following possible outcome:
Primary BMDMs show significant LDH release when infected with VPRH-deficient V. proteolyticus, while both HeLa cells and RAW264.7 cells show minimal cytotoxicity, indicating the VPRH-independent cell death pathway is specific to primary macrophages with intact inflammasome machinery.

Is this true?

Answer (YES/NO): YES